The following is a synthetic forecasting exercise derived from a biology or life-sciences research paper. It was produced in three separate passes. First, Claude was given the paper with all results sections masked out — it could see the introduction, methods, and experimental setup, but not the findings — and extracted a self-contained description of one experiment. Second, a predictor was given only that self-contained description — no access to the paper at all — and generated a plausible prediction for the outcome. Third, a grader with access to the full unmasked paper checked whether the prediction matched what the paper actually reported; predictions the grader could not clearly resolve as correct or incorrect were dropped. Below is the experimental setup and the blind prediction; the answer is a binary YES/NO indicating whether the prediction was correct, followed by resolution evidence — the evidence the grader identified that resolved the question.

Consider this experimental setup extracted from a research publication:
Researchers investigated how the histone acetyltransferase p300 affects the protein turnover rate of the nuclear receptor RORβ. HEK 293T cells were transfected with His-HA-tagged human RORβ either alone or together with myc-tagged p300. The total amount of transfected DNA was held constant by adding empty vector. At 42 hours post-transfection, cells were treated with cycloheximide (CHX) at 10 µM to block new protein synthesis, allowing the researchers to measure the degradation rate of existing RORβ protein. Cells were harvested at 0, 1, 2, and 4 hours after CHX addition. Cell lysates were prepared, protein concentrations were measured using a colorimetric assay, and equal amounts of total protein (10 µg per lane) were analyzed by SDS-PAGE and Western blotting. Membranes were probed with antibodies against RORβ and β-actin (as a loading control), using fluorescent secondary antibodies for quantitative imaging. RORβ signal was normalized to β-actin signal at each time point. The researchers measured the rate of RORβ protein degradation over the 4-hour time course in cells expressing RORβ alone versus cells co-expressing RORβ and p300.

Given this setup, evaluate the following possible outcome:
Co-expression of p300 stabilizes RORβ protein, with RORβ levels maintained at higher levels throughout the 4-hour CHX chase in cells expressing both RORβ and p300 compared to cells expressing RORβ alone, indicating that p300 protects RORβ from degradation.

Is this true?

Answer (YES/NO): YES